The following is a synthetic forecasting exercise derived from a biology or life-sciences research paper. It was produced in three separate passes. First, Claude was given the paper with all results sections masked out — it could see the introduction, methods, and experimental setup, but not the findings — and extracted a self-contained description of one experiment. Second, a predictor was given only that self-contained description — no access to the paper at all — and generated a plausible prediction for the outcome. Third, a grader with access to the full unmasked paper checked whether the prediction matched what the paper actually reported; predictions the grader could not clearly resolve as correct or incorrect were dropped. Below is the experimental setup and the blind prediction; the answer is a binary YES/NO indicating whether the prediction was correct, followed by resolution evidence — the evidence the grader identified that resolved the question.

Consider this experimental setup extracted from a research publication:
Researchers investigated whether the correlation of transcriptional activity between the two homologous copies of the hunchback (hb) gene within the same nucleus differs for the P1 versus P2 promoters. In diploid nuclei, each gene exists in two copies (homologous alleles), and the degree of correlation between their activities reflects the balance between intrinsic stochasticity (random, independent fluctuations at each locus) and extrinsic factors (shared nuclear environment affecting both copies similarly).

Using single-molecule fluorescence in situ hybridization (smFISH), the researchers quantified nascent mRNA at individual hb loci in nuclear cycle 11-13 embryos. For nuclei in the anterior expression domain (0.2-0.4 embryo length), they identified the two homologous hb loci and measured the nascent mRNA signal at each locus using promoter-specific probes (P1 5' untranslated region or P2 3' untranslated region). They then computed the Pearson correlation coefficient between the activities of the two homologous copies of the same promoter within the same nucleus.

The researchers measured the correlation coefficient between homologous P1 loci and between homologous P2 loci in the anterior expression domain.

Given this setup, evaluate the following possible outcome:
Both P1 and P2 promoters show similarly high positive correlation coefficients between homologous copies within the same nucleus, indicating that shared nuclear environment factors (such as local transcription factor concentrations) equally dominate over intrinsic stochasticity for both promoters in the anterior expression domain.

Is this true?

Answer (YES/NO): NO